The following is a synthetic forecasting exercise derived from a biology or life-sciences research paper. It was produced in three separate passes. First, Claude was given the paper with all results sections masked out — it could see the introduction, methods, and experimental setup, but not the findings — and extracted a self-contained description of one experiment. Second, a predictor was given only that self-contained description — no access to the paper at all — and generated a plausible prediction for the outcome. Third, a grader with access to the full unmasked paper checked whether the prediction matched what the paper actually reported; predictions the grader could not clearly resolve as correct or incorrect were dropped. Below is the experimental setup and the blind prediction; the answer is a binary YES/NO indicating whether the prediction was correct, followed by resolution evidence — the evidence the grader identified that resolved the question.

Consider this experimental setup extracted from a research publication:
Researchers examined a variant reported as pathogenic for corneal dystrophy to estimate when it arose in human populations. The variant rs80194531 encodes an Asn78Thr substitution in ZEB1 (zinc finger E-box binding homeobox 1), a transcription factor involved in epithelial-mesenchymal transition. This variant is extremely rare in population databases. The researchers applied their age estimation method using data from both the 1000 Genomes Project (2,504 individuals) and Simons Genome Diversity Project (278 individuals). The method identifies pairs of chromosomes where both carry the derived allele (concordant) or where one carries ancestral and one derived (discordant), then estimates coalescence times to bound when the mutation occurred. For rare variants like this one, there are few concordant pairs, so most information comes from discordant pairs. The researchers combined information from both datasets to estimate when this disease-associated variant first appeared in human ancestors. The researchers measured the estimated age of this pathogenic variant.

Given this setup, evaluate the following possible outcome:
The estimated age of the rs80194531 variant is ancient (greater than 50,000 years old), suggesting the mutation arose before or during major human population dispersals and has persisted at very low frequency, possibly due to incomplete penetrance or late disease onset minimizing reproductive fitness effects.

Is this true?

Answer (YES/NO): NO